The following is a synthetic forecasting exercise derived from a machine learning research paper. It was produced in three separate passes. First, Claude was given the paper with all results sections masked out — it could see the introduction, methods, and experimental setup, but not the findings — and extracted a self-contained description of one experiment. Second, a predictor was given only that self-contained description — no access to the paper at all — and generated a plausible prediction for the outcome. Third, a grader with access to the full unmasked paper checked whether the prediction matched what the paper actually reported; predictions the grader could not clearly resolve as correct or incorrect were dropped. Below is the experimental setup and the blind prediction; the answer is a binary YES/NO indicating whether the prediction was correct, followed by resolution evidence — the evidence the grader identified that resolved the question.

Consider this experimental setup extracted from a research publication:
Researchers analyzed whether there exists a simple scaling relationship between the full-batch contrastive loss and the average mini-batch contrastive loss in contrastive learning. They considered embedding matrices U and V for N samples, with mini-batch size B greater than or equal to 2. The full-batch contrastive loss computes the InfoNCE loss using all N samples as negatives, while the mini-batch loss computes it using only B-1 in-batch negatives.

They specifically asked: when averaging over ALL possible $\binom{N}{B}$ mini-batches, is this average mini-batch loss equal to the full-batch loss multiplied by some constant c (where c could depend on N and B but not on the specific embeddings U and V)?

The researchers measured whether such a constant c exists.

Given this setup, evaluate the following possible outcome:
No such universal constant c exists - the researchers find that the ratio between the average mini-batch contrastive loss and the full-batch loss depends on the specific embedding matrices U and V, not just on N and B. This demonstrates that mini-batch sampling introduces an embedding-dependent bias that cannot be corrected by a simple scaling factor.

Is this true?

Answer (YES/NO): YES